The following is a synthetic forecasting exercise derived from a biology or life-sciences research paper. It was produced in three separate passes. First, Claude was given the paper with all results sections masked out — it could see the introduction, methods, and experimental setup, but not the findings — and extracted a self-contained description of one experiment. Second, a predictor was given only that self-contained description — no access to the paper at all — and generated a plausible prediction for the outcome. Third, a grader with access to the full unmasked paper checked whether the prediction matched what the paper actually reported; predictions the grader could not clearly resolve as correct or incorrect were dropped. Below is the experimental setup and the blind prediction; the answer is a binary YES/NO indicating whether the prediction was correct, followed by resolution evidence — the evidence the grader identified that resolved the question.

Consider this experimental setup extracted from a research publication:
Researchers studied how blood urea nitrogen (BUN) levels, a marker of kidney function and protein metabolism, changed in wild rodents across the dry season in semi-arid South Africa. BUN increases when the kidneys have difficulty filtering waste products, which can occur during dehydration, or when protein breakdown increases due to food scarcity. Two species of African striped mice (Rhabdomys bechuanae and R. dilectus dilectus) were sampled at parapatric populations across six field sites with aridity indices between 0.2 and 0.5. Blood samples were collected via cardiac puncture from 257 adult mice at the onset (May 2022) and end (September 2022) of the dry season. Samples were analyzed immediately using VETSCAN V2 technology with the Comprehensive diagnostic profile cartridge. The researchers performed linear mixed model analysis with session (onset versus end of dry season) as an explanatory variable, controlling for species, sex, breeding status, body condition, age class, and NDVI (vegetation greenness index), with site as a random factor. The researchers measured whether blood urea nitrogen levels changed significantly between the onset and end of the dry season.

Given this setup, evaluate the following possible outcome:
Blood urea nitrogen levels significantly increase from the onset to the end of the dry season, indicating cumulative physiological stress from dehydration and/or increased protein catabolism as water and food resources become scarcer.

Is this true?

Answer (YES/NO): NO